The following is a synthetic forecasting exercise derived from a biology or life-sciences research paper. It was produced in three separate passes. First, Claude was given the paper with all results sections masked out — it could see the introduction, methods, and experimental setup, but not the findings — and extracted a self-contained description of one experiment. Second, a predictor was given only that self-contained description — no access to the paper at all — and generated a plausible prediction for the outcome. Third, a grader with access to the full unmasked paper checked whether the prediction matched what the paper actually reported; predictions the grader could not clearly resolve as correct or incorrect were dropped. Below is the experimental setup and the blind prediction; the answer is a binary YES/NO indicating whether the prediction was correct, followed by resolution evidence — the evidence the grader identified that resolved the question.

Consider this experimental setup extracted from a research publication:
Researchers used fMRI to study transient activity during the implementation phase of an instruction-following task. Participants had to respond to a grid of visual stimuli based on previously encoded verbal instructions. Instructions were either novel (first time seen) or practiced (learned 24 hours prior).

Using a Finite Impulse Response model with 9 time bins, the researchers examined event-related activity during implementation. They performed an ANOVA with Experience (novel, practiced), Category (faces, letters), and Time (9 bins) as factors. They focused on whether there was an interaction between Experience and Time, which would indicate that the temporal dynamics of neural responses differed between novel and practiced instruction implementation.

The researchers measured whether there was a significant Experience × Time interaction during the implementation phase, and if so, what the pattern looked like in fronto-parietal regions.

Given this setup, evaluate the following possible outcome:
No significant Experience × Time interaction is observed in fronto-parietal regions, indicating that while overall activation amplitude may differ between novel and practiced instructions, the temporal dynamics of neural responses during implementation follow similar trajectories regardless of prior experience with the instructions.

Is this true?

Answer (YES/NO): NO